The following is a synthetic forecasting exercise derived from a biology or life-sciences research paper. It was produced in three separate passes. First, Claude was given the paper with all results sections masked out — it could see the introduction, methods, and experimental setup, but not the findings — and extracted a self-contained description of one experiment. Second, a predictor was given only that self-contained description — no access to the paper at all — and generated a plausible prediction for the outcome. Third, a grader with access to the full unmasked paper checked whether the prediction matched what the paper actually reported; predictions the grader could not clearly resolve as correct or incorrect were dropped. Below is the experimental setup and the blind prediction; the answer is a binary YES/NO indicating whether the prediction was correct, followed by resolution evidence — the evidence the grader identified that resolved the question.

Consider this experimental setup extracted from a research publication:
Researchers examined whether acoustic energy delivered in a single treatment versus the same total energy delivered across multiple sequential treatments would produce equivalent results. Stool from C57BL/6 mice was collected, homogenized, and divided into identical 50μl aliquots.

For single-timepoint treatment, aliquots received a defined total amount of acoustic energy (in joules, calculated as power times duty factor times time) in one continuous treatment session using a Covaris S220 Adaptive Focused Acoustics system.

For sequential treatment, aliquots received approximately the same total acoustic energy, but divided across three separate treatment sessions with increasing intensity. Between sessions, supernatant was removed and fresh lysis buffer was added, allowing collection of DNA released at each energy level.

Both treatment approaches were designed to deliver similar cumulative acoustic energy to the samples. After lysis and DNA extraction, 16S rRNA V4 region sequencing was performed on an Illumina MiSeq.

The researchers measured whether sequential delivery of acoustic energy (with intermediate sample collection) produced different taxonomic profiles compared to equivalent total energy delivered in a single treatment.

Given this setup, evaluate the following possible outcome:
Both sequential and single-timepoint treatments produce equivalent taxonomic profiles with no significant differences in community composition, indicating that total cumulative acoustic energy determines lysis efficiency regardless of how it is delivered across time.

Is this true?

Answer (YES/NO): NO